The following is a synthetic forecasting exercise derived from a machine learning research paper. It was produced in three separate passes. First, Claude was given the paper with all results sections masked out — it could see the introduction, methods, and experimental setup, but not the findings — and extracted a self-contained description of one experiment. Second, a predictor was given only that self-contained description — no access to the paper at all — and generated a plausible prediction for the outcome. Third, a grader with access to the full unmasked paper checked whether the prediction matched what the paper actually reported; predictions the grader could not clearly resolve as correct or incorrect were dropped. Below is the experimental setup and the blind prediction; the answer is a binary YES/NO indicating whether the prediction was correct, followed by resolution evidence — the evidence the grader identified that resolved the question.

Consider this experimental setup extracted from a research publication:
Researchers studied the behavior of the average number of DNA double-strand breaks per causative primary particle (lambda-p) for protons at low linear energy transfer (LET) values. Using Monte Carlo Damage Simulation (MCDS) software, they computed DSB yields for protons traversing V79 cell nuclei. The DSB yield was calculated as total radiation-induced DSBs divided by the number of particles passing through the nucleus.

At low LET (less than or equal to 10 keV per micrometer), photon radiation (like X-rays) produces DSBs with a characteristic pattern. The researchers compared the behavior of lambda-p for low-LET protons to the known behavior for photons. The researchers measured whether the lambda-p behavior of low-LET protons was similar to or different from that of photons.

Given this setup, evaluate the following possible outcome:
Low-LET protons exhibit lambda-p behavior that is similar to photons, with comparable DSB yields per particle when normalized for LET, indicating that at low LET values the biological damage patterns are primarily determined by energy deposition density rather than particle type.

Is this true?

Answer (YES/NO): YES